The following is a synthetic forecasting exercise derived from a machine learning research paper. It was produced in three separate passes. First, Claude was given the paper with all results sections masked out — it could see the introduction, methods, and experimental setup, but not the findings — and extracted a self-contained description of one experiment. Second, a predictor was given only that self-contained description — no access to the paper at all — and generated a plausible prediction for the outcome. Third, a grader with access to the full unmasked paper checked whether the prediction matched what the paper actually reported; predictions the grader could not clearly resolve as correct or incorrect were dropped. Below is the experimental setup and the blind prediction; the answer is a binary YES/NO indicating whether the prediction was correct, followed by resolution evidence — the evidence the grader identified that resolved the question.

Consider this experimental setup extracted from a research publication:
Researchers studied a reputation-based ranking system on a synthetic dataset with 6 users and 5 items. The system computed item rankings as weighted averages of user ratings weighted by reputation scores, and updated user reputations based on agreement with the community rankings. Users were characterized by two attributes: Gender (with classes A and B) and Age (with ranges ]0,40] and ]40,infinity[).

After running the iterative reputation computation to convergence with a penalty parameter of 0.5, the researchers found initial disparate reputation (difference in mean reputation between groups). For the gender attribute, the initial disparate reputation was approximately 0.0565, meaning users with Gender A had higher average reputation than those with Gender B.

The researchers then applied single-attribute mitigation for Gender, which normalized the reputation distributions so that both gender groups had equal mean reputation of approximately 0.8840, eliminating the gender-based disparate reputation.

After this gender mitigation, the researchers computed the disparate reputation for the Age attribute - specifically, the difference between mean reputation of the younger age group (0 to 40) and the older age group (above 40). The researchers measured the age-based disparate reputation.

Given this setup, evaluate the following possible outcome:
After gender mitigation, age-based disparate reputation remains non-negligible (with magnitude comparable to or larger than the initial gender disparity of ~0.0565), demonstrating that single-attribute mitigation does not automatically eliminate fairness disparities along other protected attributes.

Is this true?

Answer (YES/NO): NO